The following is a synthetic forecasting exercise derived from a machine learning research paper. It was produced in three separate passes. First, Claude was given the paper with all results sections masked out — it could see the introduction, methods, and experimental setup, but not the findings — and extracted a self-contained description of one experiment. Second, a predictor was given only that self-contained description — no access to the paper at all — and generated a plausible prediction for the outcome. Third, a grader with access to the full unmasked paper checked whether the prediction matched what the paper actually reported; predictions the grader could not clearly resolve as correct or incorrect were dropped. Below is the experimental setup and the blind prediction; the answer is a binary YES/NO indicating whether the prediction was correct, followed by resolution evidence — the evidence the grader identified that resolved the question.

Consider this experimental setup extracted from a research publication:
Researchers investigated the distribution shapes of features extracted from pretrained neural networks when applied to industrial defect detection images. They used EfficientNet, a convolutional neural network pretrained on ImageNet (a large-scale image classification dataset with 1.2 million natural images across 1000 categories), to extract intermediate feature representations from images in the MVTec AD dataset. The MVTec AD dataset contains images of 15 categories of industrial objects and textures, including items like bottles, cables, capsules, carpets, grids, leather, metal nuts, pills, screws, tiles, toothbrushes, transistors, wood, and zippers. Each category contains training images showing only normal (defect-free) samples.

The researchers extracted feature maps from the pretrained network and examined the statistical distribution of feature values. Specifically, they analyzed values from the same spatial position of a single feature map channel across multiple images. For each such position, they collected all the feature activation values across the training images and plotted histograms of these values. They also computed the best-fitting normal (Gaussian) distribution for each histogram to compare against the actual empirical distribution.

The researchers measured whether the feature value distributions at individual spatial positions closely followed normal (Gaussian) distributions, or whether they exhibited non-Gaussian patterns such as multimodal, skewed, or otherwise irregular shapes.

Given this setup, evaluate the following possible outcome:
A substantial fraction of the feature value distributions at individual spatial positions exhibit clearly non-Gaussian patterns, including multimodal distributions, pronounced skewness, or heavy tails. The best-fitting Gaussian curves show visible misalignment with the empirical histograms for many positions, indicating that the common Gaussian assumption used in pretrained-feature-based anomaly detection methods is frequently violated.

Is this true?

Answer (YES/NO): YES